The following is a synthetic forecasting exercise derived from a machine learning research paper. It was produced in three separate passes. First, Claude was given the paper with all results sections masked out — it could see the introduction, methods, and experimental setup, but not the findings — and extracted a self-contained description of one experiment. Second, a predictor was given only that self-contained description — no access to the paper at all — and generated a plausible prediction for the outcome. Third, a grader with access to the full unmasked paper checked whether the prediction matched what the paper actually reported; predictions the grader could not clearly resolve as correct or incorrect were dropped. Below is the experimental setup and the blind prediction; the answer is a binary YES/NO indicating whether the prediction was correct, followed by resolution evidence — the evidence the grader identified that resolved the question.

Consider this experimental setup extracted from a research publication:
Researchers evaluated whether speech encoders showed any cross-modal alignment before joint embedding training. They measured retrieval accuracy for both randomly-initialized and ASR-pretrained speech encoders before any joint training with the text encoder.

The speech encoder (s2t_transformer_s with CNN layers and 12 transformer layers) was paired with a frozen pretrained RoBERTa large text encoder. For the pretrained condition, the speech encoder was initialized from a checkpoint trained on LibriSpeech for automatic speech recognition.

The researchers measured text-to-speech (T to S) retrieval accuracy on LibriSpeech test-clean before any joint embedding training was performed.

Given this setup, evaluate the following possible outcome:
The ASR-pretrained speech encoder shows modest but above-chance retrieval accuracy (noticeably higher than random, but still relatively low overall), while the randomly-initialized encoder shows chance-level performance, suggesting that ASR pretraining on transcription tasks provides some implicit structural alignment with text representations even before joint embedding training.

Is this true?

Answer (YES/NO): NO